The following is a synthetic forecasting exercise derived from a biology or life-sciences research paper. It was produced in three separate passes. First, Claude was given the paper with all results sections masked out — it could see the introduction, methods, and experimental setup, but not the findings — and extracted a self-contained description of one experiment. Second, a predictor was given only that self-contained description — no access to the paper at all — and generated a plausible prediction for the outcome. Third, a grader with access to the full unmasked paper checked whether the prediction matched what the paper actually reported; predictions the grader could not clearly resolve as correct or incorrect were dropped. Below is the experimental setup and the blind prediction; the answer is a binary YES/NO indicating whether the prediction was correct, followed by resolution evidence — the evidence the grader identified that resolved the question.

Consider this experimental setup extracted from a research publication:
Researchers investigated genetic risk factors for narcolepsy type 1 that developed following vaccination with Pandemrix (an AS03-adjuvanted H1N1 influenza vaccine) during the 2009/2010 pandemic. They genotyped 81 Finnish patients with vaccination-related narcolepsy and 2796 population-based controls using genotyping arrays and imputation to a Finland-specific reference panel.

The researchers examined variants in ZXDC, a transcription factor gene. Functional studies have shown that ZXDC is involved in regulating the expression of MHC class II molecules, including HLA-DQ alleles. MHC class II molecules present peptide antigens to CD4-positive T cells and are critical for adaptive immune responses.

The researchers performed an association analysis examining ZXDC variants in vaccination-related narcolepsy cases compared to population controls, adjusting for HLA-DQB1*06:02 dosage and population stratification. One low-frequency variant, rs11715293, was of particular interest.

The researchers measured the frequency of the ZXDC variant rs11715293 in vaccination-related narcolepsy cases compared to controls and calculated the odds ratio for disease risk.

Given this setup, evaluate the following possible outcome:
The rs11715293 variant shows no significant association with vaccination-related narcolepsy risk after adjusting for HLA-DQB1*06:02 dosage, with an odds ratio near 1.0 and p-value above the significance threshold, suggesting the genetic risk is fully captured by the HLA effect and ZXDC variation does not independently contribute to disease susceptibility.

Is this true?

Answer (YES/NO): NO